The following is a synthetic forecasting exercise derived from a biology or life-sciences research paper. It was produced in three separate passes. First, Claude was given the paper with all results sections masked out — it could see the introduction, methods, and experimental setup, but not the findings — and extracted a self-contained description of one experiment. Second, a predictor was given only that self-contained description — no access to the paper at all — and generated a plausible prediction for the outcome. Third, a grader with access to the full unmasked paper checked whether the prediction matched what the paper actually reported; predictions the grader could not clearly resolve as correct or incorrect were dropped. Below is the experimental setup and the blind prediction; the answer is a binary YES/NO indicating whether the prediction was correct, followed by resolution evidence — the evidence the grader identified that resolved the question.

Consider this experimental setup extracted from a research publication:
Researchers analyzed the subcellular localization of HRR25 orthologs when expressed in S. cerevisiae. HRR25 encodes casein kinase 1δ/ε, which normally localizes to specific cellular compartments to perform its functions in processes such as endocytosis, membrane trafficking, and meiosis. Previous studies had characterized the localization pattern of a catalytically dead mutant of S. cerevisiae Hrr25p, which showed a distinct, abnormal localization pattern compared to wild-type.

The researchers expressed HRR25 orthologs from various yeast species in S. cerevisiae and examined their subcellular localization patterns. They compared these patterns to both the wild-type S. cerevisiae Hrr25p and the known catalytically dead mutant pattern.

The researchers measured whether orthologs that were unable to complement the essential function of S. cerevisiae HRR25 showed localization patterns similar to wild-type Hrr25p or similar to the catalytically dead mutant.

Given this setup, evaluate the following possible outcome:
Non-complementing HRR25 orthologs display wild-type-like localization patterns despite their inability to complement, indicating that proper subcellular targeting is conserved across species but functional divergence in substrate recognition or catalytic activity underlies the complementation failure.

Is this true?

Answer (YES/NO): NO